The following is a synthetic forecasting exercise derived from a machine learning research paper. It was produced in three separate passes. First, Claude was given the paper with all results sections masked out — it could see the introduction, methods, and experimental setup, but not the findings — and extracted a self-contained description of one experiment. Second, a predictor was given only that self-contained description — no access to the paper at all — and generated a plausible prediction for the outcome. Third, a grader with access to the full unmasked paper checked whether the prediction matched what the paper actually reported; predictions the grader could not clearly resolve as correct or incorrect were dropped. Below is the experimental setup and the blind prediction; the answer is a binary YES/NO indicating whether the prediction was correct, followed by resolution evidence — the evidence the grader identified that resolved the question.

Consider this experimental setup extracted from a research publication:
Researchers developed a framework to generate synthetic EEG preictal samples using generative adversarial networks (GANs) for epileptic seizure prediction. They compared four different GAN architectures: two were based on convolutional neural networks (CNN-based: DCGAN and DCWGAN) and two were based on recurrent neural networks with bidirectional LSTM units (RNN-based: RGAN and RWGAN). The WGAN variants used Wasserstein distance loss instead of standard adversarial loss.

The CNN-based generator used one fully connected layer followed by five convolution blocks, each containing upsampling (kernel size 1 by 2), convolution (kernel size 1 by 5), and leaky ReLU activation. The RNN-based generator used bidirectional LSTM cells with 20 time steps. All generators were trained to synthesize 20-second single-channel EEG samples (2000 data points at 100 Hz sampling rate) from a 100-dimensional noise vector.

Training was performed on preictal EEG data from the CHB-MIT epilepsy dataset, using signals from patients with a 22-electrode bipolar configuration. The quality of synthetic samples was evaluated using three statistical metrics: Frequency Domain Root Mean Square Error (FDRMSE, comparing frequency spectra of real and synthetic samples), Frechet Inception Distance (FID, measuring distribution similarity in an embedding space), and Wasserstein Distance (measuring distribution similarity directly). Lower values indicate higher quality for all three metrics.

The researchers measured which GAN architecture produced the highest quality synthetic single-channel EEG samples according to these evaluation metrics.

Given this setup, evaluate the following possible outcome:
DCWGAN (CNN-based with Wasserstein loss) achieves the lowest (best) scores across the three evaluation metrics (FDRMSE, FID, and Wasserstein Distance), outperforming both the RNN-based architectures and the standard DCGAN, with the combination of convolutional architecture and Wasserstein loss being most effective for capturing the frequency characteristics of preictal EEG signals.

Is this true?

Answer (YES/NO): YES